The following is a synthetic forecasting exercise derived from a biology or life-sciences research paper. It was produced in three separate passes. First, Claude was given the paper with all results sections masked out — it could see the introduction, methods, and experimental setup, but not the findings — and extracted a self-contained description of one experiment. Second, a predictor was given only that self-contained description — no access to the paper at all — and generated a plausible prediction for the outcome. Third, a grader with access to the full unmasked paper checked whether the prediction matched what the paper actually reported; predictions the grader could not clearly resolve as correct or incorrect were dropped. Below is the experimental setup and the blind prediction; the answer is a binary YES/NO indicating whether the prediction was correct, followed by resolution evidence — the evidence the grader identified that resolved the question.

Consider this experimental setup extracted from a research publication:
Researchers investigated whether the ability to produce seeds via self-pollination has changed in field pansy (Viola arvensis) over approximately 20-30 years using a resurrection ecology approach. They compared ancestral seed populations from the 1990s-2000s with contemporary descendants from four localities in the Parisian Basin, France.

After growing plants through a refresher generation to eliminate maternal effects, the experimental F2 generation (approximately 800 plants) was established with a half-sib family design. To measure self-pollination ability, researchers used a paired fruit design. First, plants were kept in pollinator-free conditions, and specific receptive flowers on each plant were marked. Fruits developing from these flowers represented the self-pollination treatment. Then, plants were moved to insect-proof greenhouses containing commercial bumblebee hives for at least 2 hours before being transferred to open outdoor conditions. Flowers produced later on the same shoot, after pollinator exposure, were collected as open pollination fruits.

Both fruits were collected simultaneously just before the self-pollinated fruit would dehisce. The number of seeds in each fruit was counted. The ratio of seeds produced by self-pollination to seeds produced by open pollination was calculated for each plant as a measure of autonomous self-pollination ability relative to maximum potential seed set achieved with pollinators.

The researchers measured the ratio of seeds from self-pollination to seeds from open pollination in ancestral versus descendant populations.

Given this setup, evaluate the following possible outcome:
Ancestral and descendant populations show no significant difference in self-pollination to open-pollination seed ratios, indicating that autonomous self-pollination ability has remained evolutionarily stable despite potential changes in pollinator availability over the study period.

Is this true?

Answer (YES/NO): NO